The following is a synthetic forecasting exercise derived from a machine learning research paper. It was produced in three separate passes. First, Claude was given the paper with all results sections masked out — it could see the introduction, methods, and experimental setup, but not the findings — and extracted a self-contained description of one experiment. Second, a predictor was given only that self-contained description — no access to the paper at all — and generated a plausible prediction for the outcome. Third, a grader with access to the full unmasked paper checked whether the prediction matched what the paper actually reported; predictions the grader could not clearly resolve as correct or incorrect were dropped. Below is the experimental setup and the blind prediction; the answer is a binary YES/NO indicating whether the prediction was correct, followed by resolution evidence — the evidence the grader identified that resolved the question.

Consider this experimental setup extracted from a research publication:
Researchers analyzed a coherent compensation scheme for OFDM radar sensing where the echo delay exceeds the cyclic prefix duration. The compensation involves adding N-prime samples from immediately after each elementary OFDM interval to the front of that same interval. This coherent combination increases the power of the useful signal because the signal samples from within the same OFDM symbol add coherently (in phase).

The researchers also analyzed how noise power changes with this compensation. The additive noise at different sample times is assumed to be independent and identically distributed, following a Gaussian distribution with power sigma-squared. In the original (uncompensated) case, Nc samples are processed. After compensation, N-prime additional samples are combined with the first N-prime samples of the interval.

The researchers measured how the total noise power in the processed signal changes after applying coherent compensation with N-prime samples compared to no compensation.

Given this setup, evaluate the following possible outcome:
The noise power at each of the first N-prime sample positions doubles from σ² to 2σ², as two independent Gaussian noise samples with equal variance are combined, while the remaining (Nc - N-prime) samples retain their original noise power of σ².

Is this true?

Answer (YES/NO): YES